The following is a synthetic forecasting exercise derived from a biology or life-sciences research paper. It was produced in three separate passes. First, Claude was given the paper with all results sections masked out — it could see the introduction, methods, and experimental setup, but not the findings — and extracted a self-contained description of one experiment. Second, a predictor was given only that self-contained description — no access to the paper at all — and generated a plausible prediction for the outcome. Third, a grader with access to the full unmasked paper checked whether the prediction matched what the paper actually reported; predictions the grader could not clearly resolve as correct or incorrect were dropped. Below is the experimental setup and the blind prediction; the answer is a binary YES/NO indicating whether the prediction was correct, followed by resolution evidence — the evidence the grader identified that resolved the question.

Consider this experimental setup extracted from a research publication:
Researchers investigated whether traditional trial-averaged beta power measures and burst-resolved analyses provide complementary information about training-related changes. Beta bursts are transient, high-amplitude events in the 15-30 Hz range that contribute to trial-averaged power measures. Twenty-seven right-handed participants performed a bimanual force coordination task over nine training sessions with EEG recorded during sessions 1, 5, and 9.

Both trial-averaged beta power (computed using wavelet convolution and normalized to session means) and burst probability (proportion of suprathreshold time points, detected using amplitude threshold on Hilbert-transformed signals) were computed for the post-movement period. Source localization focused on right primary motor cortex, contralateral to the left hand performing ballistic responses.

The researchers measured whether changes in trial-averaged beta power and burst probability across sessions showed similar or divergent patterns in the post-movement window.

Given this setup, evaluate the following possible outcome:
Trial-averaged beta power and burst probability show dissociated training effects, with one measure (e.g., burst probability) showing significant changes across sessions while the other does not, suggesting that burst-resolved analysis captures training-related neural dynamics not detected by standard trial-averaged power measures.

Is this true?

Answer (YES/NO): NO